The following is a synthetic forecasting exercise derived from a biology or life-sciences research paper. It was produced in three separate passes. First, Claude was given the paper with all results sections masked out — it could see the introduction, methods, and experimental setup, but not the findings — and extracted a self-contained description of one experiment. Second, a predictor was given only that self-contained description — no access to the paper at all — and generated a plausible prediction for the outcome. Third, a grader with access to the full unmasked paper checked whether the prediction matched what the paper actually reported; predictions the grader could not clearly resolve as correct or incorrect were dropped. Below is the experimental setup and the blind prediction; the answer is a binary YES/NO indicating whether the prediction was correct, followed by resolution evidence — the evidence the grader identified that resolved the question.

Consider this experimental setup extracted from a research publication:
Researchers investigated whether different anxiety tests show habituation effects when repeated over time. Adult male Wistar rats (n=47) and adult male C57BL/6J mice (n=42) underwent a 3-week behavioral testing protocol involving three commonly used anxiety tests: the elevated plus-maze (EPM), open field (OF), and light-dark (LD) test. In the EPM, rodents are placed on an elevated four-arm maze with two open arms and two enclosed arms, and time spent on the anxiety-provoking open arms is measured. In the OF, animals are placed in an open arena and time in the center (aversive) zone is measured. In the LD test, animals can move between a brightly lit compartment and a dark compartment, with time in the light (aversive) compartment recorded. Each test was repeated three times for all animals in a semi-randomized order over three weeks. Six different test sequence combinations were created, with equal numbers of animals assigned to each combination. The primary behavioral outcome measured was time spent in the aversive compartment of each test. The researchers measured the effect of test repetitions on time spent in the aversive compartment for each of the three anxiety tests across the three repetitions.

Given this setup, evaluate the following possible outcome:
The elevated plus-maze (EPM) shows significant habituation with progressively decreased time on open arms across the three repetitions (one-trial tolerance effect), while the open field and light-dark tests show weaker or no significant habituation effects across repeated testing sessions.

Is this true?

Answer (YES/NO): NO